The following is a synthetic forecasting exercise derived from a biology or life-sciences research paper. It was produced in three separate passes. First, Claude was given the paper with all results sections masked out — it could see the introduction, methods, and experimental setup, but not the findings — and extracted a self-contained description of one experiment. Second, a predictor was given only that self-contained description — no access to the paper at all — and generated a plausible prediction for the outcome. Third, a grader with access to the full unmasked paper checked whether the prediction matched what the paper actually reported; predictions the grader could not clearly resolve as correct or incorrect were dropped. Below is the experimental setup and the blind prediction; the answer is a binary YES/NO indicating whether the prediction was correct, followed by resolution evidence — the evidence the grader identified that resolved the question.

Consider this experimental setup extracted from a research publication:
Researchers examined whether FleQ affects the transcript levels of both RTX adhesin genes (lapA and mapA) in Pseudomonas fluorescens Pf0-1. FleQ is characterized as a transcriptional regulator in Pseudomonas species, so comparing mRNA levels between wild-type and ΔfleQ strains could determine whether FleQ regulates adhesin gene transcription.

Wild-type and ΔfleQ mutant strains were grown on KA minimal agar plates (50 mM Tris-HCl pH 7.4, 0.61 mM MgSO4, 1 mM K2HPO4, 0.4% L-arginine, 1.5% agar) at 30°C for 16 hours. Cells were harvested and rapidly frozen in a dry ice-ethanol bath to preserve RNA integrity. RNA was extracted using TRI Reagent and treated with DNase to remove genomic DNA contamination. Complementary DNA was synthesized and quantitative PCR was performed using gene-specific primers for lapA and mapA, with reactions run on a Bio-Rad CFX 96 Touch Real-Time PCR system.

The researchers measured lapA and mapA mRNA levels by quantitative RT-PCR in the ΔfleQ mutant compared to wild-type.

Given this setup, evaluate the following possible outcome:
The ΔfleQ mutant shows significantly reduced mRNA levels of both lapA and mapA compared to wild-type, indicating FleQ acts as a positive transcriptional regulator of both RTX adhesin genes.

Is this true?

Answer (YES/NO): NO